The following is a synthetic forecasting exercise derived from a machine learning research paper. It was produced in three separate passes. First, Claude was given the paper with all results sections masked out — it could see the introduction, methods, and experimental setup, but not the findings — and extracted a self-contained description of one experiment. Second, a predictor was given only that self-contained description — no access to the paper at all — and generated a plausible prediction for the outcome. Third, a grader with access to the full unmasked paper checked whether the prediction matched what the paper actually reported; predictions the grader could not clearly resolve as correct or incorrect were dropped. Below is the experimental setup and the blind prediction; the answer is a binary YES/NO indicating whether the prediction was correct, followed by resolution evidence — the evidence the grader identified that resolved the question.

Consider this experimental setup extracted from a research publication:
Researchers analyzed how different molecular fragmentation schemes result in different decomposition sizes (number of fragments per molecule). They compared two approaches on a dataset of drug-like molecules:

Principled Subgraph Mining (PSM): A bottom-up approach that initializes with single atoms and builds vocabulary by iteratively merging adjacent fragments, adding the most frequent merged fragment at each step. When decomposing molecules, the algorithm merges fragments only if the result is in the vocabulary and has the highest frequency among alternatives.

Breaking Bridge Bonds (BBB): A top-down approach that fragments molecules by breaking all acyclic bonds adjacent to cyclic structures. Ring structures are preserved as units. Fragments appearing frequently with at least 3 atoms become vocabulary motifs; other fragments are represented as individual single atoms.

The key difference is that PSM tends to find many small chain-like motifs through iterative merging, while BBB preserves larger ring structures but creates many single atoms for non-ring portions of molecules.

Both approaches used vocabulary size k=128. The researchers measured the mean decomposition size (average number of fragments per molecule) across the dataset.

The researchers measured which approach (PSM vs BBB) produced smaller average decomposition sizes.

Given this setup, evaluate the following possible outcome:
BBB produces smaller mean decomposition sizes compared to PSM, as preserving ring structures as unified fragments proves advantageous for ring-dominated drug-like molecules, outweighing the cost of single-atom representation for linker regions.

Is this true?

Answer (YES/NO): NO